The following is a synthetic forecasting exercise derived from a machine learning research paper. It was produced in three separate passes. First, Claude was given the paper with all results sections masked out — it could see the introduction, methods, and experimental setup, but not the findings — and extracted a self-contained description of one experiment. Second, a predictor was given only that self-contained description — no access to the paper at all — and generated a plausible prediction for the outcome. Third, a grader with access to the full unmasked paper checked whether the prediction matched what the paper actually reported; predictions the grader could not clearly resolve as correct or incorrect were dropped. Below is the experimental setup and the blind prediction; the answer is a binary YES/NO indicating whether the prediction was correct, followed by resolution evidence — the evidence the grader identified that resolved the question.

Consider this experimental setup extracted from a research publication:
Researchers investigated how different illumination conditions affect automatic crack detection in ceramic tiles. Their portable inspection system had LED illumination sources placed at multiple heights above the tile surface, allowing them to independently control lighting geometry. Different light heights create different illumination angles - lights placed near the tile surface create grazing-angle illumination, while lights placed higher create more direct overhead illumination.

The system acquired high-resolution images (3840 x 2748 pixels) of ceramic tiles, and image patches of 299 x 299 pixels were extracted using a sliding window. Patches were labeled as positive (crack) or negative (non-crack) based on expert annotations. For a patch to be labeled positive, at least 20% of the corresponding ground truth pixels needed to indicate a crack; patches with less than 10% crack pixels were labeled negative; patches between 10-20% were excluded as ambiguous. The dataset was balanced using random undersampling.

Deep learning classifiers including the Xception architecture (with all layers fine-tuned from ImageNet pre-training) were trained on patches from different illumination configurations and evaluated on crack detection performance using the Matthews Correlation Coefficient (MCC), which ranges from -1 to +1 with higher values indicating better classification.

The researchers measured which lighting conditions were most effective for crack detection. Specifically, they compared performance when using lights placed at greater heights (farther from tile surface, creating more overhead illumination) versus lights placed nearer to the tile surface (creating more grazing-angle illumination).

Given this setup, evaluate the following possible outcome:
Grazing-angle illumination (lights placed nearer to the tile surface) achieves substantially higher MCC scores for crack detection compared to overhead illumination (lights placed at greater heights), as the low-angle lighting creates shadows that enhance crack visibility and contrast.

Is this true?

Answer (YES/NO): NO